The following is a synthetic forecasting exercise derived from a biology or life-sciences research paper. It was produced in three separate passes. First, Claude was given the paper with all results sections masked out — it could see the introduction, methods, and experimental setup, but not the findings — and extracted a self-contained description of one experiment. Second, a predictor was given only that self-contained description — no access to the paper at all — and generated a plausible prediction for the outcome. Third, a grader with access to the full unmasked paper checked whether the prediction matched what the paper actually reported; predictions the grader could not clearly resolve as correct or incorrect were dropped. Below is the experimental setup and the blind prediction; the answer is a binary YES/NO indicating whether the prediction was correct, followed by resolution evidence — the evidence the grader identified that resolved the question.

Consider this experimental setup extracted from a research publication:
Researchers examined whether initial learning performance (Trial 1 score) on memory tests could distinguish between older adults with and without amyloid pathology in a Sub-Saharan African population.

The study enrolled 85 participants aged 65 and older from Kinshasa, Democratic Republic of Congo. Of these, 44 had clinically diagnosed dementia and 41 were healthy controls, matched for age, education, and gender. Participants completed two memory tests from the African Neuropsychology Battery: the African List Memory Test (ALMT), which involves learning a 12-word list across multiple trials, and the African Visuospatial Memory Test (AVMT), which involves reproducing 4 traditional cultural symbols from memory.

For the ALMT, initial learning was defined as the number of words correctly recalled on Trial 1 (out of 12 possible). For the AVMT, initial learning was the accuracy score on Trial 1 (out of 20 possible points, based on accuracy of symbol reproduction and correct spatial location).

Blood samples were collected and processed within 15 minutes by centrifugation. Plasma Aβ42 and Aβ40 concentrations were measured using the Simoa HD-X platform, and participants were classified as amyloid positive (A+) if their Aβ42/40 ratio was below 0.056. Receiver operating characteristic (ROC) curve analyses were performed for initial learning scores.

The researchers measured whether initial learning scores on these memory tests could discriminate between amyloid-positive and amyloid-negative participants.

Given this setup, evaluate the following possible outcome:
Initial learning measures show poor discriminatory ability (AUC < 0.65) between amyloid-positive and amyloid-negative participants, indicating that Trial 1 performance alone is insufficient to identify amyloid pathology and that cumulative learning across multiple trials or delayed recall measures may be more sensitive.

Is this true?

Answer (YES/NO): YES